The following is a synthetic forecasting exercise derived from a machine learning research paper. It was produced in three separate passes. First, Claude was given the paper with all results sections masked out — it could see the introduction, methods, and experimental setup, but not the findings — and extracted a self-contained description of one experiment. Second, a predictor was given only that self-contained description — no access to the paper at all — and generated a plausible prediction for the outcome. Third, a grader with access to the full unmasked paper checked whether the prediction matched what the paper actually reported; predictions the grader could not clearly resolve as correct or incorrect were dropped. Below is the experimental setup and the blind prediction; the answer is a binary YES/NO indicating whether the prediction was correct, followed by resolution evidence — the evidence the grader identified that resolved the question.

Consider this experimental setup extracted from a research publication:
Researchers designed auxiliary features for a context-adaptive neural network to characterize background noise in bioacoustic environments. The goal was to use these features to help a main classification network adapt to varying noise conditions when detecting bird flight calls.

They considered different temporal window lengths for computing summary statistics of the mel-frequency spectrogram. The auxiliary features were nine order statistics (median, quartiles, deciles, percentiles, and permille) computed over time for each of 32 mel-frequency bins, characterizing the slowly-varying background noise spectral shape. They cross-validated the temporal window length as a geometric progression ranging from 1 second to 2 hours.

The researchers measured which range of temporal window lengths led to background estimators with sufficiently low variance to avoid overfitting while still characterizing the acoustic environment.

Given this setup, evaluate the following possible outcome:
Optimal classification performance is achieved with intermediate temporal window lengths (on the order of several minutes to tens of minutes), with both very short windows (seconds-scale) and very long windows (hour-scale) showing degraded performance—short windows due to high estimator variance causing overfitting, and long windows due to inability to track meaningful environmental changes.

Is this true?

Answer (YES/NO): NO